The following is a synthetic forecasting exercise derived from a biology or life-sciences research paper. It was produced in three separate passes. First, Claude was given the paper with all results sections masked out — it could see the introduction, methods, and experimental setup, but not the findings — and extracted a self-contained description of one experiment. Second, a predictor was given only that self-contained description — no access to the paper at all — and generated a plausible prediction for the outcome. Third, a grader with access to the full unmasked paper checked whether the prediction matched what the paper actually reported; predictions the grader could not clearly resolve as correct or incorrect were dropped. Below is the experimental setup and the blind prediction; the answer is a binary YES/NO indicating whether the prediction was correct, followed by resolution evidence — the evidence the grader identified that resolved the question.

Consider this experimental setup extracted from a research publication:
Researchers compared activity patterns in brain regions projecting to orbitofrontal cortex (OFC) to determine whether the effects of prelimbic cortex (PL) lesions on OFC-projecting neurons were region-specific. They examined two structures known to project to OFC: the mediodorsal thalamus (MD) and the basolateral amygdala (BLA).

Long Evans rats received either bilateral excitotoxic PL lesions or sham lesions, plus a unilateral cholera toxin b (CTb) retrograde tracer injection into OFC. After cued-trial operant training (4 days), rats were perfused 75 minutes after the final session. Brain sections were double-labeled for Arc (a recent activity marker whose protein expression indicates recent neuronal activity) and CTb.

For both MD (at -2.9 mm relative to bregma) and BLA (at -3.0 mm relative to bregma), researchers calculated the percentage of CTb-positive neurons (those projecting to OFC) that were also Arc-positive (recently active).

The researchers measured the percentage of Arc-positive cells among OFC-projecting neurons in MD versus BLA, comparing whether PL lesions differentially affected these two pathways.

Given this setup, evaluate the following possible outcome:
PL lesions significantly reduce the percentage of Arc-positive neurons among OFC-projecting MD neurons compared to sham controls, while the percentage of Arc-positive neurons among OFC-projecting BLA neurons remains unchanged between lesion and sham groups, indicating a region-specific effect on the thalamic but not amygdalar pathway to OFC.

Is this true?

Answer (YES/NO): NO